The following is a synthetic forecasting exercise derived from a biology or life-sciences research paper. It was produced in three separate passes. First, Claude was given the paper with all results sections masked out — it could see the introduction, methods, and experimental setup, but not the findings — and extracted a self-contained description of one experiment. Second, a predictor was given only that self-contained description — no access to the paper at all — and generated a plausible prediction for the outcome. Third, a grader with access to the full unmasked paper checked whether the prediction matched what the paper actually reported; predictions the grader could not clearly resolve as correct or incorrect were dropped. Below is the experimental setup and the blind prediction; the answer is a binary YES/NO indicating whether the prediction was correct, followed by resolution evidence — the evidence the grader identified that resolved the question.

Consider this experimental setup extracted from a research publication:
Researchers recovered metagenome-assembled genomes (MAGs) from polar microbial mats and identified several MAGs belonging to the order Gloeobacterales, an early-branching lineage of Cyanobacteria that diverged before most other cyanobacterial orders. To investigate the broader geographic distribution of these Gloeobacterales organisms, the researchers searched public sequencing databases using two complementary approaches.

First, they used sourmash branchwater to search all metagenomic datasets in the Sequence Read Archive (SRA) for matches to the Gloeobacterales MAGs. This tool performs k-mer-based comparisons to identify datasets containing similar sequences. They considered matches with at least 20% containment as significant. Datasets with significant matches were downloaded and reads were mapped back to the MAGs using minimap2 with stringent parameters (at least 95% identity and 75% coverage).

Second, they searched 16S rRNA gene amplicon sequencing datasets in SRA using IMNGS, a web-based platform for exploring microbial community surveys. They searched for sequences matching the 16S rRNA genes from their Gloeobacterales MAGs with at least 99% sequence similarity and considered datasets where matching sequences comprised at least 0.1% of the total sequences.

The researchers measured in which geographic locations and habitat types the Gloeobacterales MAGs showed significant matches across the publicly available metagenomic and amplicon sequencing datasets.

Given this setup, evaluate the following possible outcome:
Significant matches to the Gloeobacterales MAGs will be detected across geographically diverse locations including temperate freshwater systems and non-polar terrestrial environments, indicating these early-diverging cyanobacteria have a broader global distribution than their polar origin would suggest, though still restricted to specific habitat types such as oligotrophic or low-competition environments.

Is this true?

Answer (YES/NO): NO